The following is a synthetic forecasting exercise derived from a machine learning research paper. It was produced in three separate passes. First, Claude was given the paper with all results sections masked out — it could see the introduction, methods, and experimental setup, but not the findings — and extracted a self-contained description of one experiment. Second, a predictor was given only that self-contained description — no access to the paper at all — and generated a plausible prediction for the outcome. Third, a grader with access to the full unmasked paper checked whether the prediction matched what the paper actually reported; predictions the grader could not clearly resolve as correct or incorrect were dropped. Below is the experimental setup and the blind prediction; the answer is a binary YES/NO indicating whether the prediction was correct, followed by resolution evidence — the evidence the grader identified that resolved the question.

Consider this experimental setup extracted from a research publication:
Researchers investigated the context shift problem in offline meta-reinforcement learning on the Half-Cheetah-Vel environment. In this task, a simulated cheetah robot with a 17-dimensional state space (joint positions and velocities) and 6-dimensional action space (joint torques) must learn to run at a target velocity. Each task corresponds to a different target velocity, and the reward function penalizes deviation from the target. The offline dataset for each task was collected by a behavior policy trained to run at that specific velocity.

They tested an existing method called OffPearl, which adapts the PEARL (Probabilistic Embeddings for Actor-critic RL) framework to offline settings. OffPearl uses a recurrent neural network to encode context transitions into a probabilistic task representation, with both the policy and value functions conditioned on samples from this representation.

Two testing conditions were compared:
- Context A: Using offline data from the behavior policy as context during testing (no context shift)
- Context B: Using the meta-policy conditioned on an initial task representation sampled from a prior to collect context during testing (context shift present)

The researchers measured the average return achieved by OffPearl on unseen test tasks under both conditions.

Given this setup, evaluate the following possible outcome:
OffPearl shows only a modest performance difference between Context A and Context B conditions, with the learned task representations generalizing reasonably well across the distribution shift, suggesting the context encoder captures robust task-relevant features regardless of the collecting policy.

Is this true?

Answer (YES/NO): NO